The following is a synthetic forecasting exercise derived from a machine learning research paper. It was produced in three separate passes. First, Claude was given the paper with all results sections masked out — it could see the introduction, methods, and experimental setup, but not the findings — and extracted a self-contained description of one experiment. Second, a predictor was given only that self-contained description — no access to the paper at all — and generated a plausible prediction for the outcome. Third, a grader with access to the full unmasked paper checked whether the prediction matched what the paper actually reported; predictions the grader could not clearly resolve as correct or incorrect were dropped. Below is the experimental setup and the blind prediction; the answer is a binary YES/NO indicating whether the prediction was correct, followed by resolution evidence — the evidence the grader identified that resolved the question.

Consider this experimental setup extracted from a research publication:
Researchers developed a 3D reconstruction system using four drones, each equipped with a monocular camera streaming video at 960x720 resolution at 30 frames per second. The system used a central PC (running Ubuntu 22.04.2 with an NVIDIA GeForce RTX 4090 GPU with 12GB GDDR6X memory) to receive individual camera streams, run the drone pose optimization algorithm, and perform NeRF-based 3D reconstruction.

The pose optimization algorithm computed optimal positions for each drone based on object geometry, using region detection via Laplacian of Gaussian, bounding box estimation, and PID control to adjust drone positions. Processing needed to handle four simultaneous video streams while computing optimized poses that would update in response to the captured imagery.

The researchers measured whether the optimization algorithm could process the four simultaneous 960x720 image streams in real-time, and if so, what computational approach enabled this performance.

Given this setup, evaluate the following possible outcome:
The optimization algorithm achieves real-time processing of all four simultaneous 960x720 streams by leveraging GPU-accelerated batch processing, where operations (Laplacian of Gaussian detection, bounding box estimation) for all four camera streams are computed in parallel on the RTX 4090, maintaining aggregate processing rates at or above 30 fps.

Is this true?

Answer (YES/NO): NO